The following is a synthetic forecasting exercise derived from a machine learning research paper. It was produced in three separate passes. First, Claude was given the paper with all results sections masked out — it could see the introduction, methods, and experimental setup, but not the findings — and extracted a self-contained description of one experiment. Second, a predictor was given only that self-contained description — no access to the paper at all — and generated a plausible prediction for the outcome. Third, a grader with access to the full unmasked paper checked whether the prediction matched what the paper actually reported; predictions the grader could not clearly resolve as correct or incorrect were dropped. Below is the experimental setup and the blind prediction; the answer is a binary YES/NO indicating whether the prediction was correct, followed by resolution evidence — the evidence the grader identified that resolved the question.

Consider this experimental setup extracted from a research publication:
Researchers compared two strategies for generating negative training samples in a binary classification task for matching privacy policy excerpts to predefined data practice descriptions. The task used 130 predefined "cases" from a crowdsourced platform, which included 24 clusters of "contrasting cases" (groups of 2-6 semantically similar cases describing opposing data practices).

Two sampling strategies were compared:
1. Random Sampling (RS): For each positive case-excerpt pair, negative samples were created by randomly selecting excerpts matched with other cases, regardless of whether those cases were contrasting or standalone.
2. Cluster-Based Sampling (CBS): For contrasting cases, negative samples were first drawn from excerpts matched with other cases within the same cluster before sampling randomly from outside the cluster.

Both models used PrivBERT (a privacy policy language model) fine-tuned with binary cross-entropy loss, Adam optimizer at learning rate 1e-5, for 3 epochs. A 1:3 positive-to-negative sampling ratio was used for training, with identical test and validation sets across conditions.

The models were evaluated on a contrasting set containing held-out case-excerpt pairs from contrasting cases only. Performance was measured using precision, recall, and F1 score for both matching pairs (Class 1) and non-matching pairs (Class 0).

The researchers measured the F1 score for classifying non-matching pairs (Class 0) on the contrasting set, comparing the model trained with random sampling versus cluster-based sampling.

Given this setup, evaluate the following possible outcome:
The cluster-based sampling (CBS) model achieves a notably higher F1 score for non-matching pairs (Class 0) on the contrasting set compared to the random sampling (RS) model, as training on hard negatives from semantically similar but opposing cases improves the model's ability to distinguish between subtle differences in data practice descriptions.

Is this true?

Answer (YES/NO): YES